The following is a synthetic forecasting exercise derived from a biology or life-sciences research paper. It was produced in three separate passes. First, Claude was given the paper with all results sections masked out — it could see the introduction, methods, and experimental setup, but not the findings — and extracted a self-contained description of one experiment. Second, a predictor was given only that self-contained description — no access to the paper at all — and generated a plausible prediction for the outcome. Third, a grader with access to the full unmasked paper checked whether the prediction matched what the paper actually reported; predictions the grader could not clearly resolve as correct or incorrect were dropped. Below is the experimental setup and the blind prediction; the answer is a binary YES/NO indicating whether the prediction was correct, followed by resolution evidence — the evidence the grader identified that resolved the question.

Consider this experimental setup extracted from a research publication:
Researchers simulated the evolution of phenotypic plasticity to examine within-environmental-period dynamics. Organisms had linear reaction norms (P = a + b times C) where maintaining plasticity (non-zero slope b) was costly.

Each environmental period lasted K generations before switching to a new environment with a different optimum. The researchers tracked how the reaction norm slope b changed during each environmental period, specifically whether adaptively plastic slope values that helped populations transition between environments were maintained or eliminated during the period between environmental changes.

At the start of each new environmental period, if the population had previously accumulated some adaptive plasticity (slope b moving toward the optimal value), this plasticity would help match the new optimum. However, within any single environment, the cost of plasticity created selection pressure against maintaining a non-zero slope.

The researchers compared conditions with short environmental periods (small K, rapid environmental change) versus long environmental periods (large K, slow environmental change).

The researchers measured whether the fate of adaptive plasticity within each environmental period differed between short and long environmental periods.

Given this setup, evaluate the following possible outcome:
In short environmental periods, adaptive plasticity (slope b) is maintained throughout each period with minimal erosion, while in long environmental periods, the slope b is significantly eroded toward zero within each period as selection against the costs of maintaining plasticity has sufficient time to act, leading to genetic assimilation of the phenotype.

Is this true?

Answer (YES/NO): YES